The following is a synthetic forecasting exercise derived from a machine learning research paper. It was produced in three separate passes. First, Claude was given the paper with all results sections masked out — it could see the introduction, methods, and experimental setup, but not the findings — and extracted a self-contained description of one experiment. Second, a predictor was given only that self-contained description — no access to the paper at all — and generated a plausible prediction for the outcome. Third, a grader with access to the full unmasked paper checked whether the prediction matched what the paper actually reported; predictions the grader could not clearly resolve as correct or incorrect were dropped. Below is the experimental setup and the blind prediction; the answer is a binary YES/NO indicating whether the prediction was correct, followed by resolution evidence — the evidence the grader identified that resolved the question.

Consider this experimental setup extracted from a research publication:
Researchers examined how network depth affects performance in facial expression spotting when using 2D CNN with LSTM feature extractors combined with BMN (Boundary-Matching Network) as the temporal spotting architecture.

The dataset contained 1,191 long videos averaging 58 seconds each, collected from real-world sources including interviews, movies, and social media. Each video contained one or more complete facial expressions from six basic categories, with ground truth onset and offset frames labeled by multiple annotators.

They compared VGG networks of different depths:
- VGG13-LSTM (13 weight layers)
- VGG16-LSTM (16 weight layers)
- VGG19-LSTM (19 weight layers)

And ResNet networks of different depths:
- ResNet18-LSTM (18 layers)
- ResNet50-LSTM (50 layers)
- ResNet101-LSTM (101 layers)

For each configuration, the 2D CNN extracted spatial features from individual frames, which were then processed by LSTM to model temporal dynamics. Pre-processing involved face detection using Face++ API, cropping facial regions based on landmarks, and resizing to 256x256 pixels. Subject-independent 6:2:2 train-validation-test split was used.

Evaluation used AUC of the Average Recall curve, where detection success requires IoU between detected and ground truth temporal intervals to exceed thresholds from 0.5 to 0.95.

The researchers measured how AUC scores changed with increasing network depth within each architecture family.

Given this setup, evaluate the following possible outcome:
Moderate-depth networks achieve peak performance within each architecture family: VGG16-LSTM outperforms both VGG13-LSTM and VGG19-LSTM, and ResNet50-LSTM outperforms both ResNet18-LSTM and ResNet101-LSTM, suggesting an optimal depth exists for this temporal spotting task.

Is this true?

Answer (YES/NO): NO